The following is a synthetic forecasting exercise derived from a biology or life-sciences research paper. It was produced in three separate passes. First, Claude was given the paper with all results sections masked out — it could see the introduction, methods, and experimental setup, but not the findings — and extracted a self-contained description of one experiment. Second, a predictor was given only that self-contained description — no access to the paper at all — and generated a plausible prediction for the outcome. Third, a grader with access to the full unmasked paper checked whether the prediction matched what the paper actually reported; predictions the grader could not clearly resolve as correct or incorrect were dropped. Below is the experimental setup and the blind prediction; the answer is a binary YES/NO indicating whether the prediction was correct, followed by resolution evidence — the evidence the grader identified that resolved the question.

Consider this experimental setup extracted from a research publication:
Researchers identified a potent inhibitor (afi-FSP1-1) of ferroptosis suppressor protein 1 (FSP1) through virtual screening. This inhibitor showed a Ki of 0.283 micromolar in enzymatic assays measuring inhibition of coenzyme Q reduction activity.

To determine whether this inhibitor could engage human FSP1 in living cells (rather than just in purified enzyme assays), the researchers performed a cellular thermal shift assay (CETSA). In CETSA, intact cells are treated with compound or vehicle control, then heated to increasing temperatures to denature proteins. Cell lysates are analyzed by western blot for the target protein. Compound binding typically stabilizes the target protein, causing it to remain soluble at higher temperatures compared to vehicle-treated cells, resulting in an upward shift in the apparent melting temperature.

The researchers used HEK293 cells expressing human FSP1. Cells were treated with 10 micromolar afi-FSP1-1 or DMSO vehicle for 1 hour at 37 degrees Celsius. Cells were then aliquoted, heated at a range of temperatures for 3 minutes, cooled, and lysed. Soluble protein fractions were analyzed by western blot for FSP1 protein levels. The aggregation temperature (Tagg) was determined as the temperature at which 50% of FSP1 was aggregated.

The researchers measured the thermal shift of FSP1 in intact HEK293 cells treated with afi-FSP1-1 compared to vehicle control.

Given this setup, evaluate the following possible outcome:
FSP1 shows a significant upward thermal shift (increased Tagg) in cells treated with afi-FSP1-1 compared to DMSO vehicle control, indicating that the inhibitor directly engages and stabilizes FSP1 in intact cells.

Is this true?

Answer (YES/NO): YES